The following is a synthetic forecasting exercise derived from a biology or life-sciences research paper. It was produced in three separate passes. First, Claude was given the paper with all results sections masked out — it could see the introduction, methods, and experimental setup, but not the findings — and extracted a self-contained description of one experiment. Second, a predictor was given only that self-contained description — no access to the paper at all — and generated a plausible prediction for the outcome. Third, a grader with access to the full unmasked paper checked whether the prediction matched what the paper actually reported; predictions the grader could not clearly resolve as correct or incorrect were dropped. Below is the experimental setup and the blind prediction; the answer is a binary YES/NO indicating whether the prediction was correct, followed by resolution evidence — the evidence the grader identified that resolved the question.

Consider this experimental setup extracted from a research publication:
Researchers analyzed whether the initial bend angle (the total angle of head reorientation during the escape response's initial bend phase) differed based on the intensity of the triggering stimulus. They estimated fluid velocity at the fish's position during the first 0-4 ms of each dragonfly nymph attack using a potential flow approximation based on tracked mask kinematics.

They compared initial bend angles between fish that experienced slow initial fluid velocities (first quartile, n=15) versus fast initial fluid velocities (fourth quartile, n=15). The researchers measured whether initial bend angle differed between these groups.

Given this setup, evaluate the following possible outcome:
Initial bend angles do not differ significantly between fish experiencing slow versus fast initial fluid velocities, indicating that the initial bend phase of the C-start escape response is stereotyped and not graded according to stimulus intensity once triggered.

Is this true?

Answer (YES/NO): YES